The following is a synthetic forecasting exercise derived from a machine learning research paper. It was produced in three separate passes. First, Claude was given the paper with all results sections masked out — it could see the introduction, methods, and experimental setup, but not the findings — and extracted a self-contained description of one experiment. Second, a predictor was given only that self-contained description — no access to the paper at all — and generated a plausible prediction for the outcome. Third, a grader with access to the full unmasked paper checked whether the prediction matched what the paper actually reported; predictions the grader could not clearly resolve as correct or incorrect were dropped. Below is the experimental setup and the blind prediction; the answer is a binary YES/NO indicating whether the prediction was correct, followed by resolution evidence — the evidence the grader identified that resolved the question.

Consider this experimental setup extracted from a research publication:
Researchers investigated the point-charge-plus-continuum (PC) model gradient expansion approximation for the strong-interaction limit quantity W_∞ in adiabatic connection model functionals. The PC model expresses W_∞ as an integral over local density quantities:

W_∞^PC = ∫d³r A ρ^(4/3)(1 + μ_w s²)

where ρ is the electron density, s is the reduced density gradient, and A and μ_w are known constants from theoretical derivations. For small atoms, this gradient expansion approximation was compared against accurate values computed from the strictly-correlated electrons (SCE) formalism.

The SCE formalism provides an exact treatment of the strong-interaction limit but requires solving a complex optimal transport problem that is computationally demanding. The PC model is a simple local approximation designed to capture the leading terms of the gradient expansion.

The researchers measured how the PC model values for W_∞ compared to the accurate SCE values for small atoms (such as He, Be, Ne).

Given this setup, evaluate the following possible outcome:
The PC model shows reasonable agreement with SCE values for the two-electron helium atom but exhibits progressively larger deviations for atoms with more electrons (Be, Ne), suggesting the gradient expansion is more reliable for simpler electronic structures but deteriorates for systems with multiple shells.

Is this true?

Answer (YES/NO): NO